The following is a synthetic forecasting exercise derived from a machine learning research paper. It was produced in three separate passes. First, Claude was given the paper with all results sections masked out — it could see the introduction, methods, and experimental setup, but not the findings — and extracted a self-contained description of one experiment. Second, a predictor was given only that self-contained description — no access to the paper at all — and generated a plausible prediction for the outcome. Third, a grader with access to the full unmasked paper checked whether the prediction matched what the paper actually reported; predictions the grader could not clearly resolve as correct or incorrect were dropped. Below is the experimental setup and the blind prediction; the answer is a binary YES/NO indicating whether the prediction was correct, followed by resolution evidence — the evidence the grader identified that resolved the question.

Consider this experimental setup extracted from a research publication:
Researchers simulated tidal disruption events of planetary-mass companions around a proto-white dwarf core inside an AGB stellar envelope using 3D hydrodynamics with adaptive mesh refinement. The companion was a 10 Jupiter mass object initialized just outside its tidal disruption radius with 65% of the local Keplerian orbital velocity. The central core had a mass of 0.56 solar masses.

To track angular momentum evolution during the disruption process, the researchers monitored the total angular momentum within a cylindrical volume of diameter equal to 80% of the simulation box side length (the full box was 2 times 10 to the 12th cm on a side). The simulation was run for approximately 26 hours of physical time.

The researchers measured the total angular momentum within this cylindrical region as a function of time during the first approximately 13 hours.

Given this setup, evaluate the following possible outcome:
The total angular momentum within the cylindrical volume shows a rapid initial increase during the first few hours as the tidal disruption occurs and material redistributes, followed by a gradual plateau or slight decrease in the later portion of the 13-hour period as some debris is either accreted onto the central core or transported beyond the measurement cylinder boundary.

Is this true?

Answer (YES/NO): NO